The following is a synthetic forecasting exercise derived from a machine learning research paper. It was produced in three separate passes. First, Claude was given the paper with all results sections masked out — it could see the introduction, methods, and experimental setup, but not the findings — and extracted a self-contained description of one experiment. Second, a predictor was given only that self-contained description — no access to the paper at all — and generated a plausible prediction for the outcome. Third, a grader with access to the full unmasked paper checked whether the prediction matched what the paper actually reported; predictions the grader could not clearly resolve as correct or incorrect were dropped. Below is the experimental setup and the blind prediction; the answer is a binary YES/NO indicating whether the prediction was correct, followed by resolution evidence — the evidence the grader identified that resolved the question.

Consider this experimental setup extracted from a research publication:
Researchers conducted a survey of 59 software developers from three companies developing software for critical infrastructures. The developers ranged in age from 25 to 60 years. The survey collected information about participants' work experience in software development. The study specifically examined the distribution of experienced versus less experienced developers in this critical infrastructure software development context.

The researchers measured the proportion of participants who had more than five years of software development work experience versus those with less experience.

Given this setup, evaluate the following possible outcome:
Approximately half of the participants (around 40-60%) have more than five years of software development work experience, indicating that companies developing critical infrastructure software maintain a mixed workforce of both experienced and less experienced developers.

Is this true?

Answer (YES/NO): YES